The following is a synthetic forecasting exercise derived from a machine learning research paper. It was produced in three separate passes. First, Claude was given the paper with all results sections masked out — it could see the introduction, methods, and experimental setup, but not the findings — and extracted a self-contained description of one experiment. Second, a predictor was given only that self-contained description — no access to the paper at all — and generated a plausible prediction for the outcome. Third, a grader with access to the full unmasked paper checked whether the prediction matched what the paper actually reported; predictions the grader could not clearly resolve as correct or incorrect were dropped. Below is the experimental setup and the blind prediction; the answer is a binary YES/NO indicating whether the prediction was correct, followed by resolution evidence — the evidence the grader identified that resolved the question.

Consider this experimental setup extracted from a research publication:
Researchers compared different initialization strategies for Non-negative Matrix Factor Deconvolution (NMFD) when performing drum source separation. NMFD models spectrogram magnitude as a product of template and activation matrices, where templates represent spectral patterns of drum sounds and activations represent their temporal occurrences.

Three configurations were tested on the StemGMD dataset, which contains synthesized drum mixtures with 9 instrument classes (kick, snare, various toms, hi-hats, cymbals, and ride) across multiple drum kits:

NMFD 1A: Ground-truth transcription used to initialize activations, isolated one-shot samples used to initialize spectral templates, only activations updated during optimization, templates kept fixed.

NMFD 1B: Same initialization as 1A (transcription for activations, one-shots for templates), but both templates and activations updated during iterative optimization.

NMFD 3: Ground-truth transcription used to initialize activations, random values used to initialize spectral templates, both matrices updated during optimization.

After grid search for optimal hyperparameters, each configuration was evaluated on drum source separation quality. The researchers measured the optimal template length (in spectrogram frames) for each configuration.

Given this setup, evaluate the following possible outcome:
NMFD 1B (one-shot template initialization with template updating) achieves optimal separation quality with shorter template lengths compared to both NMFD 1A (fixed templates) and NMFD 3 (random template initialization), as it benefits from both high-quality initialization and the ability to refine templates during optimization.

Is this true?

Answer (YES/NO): NO